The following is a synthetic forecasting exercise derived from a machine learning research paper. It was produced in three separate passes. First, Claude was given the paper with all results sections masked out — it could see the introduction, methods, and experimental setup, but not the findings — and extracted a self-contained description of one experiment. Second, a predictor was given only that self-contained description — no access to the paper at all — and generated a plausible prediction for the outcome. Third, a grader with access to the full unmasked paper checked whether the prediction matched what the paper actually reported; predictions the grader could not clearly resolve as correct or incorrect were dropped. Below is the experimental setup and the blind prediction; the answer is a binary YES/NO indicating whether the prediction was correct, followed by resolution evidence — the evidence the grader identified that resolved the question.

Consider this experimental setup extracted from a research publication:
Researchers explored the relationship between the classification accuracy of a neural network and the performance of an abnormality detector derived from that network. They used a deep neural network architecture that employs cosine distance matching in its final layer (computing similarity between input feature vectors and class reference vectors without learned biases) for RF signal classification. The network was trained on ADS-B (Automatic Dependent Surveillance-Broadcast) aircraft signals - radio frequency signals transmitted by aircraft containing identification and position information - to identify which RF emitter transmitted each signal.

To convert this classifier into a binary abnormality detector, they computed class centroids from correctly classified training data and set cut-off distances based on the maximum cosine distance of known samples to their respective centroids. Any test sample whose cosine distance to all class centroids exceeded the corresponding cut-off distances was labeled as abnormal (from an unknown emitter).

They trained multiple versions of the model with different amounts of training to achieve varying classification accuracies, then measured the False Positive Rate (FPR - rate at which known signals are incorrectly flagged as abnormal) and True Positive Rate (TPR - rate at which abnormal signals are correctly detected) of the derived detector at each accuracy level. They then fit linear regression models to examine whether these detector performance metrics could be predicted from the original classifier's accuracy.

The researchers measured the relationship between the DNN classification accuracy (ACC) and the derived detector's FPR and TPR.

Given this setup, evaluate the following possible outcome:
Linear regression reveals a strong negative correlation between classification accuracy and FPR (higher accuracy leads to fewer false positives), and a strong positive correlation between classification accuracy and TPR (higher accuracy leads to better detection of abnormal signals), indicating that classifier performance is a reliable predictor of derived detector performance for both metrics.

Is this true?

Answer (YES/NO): YES